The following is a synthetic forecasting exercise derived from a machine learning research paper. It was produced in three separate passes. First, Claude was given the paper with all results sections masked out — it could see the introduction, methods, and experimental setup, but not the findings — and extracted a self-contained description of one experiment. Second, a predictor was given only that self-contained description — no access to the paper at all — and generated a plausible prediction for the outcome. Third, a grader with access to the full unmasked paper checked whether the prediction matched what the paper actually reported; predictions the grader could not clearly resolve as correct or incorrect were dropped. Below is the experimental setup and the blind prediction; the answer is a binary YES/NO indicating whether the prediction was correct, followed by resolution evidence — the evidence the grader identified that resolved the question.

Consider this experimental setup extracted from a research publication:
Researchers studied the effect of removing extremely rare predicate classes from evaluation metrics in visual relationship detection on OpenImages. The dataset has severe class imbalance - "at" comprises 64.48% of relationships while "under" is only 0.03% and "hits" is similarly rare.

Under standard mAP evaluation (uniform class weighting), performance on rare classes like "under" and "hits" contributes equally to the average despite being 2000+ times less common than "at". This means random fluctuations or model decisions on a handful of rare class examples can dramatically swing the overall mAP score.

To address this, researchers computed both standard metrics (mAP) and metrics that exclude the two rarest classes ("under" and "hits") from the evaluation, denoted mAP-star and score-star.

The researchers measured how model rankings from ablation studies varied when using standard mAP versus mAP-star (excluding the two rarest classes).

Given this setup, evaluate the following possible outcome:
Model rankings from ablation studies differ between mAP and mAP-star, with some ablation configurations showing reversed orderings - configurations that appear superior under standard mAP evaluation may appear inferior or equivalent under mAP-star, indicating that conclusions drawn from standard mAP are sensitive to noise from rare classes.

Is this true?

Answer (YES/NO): NO